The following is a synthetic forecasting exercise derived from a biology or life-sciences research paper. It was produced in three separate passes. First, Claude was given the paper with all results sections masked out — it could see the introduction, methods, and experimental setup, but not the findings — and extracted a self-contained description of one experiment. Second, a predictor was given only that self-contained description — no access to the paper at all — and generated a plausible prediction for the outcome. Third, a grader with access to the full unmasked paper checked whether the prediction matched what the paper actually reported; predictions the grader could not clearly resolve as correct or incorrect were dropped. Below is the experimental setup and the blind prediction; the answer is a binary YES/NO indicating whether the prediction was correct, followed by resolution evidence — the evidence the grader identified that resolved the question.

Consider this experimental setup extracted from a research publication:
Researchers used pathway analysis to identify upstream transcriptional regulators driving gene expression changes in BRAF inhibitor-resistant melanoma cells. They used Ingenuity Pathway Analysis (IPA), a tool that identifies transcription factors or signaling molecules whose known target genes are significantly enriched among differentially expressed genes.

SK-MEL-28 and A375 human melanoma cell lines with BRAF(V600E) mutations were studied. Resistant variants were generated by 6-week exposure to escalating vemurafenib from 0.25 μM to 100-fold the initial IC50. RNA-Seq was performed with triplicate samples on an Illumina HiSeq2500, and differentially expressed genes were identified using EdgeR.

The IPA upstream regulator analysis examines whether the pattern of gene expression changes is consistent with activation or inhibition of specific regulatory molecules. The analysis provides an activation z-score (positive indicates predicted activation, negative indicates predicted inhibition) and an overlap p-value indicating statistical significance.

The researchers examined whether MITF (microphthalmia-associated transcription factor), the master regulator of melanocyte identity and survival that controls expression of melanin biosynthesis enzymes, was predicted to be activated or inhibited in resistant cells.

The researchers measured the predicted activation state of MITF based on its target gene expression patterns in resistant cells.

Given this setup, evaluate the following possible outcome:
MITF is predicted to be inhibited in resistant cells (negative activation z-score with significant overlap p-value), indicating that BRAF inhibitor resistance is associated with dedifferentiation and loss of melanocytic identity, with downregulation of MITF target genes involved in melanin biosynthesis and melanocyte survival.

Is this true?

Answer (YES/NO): NO